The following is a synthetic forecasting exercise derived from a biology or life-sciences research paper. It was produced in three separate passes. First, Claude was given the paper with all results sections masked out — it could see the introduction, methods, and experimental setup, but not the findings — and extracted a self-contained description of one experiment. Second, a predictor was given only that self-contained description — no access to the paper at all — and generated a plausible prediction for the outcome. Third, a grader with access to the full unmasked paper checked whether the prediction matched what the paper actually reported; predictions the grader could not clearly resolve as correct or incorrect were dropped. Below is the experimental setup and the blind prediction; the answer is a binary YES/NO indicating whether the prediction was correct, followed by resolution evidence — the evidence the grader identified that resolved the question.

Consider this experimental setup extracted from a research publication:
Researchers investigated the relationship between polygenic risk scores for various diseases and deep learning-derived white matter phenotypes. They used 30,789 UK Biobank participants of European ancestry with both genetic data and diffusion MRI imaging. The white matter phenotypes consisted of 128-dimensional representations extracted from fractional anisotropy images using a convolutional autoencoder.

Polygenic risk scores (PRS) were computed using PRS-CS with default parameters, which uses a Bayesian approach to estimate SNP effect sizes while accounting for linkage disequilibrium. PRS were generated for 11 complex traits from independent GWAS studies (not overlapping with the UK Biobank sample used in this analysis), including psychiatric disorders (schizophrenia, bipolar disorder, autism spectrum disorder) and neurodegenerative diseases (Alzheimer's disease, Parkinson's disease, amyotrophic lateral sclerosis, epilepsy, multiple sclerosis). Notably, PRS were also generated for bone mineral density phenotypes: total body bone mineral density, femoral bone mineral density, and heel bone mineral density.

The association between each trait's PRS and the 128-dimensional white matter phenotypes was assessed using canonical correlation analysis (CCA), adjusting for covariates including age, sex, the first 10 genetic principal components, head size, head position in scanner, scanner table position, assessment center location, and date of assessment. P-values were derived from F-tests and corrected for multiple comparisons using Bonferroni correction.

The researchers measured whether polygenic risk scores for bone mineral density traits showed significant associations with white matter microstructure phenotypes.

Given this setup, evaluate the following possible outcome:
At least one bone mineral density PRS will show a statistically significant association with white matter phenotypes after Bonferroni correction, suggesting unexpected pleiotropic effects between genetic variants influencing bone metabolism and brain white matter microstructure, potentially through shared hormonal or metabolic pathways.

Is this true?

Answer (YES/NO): YES